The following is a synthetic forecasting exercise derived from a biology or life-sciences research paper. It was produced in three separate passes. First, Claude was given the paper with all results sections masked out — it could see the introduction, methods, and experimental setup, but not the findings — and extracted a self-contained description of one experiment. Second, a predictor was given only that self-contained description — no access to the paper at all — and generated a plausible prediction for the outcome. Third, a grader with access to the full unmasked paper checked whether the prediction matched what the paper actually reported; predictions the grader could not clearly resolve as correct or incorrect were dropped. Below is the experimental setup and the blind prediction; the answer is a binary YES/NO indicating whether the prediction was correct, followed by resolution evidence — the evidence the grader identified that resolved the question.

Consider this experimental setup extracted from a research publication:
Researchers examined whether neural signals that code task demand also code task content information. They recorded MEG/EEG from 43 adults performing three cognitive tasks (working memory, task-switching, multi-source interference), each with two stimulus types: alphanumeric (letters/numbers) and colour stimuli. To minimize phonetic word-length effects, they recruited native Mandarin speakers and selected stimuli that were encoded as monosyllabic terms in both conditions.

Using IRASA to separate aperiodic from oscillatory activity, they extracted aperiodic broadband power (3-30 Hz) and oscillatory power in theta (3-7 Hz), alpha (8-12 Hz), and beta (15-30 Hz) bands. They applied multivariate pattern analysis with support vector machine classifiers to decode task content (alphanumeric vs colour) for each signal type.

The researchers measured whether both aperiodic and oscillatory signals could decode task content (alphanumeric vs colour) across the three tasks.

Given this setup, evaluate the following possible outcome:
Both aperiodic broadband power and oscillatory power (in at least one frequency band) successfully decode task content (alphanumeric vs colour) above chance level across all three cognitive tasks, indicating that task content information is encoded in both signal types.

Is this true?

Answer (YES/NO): YES